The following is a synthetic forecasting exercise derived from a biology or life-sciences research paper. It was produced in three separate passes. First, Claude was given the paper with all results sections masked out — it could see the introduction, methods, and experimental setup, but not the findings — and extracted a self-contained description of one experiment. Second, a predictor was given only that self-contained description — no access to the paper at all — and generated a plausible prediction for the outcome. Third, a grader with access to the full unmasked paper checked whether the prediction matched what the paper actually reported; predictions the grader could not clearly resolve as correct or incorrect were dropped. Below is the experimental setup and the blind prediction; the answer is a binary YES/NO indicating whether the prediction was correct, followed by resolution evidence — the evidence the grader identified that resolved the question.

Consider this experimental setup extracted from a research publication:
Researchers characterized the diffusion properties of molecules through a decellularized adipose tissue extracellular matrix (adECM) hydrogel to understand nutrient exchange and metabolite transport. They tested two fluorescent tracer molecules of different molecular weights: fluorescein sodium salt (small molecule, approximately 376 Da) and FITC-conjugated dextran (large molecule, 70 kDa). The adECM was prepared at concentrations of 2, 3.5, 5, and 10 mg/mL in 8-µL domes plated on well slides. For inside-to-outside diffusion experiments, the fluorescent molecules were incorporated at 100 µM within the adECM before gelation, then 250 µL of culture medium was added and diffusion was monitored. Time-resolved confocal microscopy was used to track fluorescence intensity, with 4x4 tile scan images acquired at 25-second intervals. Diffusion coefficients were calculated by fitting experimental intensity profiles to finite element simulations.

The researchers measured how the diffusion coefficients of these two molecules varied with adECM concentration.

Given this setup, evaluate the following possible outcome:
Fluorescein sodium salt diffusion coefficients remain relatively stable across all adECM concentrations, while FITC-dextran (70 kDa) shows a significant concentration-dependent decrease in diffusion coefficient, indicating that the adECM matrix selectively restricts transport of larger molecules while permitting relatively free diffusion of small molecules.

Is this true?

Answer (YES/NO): NO